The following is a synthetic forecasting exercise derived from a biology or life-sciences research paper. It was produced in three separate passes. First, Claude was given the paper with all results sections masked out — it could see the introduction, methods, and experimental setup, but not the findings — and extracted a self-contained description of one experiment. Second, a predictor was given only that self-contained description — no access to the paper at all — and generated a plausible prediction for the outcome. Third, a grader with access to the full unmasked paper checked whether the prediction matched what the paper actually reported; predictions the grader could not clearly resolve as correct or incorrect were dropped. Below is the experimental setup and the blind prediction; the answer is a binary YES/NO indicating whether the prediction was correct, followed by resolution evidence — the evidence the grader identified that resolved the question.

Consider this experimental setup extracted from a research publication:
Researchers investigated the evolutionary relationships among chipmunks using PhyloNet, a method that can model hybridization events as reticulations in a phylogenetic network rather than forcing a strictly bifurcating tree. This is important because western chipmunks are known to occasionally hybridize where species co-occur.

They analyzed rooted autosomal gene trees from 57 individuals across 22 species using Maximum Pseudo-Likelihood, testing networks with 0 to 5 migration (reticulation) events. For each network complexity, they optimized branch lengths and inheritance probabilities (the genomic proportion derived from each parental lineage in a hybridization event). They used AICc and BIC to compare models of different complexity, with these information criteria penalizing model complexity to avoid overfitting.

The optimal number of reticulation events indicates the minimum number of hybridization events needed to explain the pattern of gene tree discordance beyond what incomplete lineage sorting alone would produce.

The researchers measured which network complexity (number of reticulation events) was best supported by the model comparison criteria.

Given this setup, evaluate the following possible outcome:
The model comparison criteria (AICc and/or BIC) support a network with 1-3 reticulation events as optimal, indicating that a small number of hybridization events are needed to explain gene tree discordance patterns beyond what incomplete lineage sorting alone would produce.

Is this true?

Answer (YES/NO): NO